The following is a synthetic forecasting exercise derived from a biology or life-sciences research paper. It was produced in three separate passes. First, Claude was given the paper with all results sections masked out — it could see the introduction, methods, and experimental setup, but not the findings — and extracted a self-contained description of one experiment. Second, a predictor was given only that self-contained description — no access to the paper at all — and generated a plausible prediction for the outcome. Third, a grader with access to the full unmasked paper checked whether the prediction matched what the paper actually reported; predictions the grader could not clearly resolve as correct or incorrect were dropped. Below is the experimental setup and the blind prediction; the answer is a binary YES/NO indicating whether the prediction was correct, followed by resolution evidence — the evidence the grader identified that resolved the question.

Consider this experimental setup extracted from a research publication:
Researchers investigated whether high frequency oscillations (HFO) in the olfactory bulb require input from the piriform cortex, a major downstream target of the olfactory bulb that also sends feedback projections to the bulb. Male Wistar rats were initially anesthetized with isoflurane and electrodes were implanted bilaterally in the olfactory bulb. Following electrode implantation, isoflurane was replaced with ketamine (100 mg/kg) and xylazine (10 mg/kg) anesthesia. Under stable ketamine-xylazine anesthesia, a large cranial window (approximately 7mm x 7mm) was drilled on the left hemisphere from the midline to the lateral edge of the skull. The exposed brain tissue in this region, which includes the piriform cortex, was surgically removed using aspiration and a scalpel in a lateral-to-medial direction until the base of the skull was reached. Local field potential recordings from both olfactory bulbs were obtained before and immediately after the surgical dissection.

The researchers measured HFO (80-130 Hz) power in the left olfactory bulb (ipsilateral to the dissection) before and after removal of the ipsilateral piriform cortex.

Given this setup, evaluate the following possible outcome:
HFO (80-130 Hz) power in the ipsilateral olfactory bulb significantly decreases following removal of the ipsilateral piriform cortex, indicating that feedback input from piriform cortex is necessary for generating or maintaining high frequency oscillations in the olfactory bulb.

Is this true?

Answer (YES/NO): NO